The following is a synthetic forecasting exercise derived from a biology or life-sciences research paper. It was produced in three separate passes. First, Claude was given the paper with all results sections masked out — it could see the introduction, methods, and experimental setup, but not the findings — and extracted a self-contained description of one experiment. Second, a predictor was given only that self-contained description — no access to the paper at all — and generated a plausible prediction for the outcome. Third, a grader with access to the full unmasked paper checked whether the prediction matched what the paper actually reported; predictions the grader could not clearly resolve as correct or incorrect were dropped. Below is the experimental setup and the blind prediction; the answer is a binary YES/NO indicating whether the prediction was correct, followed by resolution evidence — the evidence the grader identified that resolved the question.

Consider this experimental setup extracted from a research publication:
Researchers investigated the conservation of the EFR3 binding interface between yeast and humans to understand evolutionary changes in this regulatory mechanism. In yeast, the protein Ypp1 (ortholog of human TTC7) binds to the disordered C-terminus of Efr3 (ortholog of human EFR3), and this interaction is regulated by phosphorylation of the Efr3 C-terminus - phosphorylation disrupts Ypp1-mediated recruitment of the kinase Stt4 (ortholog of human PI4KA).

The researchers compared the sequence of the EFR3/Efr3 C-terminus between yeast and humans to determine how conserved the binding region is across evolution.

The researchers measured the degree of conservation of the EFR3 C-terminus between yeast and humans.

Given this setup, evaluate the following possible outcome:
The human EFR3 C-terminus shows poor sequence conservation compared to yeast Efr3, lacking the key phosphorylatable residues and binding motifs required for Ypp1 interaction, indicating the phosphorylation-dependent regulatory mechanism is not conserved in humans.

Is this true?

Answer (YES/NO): YES